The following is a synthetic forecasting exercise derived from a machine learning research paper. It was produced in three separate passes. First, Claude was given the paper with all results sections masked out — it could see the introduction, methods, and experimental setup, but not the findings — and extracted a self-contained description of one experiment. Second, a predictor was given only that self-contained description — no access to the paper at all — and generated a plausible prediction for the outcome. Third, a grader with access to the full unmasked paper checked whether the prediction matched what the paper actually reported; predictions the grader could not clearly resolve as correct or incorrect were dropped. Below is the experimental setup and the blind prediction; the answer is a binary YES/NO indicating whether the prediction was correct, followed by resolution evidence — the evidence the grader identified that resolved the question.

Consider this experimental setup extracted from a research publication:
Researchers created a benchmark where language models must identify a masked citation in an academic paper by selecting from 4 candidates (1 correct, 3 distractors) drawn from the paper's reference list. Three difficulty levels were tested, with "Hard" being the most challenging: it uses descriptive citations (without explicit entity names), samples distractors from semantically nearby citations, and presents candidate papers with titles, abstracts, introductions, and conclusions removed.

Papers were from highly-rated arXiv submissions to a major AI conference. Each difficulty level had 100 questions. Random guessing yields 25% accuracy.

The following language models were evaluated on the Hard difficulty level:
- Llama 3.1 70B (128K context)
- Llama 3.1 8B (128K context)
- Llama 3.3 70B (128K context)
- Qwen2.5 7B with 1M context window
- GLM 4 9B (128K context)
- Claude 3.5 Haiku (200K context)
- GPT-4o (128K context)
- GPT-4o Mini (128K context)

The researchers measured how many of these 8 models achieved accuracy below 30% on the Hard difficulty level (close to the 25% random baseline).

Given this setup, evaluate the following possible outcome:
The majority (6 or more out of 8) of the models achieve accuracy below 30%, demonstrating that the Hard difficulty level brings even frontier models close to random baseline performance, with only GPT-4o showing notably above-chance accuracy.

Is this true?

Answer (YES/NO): NO